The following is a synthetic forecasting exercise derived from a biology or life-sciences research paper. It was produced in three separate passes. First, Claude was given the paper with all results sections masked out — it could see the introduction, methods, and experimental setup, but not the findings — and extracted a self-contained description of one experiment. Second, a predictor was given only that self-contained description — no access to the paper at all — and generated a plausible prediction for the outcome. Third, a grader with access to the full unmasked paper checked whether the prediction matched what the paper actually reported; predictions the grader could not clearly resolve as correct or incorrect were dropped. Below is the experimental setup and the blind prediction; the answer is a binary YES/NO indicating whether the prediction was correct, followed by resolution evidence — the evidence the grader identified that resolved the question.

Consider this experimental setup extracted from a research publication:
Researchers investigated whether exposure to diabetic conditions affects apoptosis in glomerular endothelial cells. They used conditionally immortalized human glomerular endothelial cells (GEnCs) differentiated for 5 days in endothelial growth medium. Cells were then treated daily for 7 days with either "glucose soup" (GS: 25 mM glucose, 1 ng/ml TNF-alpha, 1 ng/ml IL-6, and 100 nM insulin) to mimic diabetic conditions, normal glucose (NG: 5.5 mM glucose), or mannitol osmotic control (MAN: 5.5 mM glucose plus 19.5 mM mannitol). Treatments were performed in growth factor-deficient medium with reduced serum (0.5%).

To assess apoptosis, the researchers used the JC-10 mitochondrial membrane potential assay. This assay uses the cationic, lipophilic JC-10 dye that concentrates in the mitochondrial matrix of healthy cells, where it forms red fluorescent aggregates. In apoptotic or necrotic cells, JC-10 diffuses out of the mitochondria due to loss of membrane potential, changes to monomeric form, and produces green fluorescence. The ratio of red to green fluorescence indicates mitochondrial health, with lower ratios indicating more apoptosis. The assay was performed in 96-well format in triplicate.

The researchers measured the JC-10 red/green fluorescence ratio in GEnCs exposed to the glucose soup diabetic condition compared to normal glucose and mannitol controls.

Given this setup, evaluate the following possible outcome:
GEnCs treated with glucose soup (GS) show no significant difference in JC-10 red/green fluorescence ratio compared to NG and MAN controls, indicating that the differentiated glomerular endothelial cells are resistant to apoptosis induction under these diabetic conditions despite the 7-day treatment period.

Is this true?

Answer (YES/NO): NO